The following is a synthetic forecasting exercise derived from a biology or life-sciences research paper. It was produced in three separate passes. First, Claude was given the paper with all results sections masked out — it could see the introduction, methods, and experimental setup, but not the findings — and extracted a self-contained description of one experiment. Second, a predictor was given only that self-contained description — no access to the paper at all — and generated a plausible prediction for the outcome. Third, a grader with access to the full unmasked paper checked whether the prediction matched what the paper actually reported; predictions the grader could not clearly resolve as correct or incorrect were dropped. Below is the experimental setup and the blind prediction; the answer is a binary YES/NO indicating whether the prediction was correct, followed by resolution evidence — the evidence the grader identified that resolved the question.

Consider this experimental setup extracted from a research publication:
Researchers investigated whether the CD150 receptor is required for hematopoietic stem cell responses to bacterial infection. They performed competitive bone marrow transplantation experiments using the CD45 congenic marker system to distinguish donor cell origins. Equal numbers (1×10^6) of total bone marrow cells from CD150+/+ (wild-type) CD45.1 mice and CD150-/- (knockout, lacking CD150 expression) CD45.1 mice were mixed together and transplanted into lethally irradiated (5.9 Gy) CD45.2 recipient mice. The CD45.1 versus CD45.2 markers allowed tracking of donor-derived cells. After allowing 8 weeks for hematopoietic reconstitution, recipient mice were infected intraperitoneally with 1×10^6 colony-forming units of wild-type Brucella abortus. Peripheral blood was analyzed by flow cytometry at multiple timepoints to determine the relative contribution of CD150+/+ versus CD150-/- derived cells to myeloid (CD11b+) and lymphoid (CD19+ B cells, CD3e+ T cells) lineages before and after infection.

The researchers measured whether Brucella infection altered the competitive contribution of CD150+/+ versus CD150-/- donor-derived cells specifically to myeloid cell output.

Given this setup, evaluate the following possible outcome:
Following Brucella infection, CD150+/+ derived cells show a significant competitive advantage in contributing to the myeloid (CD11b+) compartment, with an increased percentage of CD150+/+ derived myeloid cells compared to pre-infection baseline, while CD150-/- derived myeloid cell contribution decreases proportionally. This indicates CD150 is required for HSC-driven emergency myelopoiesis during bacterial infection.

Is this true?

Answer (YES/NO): YES